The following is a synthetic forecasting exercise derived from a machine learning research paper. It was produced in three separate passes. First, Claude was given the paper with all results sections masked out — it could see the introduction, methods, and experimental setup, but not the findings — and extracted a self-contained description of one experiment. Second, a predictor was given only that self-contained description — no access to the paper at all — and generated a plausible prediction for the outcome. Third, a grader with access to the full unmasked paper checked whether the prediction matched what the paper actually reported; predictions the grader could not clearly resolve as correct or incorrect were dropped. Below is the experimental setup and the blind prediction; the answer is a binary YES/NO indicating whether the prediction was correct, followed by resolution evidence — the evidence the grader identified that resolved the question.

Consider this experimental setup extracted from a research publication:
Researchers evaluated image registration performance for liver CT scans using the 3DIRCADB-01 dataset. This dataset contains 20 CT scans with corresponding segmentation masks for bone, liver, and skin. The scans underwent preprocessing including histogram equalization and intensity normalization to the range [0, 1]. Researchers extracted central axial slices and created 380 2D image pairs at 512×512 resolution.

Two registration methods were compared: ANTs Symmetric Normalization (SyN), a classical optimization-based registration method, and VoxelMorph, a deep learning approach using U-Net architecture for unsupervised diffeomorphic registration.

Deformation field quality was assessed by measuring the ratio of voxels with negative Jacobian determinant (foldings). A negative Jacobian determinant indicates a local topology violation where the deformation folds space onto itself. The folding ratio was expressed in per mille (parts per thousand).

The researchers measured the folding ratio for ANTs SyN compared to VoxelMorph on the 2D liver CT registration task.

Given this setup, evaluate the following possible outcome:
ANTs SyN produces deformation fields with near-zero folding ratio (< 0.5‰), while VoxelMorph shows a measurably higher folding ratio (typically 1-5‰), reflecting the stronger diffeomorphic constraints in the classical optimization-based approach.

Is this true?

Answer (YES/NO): NO